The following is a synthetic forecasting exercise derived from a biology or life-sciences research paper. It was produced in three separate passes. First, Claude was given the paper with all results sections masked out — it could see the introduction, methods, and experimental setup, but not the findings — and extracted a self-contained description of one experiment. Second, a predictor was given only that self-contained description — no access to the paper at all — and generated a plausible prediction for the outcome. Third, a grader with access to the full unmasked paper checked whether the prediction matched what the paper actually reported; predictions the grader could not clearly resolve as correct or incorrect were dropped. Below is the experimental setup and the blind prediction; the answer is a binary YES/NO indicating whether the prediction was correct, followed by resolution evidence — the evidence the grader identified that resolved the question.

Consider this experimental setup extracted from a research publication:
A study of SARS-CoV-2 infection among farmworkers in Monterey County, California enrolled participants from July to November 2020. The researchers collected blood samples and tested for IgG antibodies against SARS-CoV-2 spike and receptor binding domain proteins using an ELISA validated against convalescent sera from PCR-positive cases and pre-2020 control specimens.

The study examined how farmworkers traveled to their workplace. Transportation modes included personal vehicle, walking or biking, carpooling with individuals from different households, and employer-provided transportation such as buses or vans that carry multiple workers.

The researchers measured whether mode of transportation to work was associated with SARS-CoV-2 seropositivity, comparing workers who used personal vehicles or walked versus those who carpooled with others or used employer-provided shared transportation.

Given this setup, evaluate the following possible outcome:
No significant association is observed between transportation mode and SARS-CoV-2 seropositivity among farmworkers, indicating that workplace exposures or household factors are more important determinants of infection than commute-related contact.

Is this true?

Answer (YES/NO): YES